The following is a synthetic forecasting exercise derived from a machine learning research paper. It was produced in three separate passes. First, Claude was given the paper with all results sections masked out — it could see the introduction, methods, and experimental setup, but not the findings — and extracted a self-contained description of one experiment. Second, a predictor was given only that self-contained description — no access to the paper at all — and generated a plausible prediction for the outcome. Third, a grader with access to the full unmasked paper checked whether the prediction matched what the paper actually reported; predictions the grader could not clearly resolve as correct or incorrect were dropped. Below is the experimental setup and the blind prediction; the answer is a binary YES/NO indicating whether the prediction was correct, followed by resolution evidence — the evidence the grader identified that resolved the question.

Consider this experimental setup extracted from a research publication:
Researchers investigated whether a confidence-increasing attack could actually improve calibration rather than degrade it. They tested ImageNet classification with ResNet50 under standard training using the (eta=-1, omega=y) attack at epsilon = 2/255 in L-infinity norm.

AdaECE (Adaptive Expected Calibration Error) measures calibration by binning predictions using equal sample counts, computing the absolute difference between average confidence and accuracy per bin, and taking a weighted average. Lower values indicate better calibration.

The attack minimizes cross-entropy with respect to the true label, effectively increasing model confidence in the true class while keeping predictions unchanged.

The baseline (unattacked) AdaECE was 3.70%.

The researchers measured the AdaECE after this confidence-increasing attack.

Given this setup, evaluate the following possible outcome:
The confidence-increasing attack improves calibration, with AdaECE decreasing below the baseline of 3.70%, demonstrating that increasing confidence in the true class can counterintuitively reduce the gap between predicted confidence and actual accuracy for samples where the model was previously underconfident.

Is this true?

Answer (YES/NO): YES